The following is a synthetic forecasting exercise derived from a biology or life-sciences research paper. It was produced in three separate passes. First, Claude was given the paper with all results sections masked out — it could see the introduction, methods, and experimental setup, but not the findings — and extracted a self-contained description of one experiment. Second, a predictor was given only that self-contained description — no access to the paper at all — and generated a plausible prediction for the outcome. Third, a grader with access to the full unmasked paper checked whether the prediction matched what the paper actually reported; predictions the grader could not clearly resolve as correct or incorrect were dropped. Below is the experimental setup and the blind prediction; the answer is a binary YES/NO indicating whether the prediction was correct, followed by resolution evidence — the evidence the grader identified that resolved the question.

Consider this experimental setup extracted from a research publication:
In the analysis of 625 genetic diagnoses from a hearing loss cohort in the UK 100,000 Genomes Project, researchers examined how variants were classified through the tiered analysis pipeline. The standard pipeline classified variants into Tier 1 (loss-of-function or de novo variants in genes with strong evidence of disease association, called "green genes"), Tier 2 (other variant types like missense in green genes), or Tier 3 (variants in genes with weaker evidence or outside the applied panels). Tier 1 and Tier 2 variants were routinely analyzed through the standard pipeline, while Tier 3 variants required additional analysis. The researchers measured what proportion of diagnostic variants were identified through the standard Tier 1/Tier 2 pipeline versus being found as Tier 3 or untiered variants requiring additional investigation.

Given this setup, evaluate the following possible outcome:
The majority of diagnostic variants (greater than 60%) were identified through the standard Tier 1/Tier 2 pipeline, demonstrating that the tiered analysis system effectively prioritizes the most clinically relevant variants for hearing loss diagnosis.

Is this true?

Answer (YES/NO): YES